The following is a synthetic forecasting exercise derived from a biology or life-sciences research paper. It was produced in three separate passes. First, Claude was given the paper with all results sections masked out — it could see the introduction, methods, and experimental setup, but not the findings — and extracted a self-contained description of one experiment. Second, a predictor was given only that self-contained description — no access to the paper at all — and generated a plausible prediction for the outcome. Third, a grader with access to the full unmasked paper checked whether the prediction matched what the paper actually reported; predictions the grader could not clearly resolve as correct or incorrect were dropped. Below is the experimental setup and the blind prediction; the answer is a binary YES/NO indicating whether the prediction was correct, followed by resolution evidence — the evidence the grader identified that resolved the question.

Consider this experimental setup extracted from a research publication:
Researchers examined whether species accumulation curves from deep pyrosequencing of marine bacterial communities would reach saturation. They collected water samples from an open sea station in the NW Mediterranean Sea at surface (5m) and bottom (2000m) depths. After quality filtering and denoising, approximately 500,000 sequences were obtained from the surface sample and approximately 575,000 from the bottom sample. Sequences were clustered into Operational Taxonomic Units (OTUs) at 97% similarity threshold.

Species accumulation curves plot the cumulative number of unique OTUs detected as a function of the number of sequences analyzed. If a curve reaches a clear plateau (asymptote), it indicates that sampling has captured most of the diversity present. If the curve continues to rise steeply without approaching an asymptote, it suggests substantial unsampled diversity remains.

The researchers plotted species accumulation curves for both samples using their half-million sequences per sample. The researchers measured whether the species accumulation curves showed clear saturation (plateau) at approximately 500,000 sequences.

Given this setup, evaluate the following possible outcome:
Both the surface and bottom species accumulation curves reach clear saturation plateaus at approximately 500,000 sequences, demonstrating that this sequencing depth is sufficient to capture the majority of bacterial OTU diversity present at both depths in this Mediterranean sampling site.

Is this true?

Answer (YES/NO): NO